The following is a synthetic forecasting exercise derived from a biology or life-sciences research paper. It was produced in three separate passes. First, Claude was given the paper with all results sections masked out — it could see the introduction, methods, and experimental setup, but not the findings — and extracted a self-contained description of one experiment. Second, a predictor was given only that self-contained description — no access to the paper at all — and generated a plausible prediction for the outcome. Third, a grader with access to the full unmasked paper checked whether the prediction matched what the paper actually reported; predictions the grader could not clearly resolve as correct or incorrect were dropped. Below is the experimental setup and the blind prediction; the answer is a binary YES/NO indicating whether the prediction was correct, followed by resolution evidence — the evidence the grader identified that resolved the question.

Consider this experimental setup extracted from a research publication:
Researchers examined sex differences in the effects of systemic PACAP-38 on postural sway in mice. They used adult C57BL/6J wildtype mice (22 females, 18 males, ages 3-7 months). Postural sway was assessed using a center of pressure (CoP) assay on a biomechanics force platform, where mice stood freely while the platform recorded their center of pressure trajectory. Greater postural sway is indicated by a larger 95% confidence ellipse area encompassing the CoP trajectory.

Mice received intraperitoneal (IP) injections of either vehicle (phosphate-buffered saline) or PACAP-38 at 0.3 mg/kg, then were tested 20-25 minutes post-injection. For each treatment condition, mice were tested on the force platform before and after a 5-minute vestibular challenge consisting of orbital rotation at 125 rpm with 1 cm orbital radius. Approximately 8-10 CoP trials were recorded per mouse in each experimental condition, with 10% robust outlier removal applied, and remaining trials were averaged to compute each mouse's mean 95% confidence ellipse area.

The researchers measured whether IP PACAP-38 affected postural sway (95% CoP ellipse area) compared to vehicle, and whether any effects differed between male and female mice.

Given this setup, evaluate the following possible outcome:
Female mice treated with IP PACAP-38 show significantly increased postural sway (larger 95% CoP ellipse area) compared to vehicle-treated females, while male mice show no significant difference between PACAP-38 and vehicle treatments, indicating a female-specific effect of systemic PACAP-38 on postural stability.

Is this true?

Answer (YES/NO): YES